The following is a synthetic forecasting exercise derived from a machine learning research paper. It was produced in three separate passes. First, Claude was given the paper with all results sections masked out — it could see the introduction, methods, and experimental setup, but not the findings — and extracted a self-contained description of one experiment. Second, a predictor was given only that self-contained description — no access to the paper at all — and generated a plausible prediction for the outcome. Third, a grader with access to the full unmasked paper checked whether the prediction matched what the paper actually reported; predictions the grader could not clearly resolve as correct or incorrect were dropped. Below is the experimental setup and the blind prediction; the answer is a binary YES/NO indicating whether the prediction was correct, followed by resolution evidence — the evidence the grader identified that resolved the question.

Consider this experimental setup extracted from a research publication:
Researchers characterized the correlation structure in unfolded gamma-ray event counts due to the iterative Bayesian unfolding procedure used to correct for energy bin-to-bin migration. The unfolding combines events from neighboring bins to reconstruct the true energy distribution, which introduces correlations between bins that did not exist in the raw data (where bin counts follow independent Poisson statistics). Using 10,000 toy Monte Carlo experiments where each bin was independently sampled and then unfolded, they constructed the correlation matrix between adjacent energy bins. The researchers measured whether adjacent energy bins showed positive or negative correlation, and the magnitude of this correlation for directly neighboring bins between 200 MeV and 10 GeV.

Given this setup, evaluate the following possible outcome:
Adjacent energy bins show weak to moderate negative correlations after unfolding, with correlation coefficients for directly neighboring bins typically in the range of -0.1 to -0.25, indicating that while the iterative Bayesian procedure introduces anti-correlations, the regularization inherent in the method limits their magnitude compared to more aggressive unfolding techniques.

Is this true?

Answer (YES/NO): NO